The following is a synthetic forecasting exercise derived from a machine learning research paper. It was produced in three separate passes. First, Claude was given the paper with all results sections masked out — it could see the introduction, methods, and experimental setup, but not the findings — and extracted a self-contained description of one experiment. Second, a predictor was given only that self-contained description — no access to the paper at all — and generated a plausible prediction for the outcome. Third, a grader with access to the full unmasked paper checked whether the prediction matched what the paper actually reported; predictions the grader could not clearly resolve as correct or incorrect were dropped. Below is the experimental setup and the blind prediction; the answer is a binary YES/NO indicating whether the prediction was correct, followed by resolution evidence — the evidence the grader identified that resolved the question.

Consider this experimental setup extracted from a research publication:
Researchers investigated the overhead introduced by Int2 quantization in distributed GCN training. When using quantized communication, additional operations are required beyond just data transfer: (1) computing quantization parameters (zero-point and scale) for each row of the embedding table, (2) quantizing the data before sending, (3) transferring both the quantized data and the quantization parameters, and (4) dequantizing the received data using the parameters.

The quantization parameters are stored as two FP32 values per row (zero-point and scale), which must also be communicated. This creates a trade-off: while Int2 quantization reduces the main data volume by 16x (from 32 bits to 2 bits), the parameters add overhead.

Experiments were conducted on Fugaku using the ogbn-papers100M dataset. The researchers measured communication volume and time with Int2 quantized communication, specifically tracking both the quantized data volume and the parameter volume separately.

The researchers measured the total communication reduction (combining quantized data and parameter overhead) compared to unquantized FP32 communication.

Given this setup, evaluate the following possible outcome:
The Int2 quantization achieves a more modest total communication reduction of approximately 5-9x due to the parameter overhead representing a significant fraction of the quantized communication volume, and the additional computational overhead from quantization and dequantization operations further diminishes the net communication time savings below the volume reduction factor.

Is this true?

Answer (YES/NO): NO